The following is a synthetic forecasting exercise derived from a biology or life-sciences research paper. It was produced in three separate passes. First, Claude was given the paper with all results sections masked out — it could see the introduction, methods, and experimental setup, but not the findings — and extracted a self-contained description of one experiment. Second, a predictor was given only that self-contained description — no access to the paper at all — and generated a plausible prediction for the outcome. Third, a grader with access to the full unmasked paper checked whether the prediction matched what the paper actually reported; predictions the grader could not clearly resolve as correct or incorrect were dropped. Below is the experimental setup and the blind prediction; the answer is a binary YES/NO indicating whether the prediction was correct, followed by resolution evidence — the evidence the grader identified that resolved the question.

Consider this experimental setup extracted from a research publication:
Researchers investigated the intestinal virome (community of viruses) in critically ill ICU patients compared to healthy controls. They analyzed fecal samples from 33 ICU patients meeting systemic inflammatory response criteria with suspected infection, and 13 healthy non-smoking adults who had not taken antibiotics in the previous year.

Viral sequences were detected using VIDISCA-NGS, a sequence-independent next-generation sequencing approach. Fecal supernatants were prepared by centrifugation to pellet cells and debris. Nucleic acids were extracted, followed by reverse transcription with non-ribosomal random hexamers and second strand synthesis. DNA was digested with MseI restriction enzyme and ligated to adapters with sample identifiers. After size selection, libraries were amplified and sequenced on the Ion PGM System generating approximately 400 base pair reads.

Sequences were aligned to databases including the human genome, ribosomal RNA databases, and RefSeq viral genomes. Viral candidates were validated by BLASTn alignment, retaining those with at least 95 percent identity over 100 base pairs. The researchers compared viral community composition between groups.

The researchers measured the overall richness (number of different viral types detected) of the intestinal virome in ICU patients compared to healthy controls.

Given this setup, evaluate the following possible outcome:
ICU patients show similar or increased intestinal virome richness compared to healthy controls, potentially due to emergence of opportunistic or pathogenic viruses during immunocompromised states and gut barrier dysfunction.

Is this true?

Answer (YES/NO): YES